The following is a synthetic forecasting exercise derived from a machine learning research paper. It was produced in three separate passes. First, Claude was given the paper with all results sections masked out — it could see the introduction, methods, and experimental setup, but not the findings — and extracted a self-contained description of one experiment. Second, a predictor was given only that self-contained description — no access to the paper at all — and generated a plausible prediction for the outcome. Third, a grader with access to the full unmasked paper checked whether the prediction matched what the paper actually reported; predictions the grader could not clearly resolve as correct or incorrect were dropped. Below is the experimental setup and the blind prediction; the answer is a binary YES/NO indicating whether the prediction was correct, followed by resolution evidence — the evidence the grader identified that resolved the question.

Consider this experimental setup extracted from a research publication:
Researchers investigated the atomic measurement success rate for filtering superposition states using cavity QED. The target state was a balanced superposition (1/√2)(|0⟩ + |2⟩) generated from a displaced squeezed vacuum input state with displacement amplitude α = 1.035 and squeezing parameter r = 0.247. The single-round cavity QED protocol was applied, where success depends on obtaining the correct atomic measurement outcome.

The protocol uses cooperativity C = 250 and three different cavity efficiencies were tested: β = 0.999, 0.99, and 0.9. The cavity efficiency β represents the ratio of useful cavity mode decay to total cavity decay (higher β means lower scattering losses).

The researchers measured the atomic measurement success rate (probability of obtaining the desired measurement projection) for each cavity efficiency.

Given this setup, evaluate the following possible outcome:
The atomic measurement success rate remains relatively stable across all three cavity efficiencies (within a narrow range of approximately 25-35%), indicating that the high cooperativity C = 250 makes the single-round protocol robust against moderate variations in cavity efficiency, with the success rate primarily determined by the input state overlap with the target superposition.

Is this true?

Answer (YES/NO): NO